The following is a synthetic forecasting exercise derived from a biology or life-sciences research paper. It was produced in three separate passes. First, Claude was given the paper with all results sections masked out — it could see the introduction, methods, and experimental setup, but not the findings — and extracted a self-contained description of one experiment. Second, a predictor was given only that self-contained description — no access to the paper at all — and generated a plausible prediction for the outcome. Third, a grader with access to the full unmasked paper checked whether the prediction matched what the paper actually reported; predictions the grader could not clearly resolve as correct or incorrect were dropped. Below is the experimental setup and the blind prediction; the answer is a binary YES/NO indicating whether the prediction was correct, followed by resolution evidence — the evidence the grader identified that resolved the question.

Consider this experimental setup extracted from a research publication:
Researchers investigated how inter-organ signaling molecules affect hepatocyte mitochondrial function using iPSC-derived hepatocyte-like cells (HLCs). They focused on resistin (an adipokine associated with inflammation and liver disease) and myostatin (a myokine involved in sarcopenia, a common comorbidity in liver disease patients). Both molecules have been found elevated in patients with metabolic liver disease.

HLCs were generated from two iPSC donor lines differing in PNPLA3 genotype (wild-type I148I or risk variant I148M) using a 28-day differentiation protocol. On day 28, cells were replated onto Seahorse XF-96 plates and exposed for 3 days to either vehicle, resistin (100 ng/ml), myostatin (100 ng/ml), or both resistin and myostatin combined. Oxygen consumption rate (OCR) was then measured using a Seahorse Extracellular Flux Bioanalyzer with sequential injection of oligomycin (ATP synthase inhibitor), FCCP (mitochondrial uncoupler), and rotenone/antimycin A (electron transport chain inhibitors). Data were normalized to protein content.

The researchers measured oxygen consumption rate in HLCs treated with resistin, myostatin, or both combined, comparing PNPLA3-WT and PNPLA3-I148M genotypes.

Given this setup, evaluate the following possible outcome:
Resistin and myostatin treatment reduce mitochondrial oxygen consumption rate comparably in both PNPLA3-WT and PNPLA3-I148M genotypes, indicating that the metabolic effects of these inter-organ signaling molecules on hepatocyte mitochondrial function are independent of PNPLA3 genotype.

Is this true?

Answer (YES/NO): NO